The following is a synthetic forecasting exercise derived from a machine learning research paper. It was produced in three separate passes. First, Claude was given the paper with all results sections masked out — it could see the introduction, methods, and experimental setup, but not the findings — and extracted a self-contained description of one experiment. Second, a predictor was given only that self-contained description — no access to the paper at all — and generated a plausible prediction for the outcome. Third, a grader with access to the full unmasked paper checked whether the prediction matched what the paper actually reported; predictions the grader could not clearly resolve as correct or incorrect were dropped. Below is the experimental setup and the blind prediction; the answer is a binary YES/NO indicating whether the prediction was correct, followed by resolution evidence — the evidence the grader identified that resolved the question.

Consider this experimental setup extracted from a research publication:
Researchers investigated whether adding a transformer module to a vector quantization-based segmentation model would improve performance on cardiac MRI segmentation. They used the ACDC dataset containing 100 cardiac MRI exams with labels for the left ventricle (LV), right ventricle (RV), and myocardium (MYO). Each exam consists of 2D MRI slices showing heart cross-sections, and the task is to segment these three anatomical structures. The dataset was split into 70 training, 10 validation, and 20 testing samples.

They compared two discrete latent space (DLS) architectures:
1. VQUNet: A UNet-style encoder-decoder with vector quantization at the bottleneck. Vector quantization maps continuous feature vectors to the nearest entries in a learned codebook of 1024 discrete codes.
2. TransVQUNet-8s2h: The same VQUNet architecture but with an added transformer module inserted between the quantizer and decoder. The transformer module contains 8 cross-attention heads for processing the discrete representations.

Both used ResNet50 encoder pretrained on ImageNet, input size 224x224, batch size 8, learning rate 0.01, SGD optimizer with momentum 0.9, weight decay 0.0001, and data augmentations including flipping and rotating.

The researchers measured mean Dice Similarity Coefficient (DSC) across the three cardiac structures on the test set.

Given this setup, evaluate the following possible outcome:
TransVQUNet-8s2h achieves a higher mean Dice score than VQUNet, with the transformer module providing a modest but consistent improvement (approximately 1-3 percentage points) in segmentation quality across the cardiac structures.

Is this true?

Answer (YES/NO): NO